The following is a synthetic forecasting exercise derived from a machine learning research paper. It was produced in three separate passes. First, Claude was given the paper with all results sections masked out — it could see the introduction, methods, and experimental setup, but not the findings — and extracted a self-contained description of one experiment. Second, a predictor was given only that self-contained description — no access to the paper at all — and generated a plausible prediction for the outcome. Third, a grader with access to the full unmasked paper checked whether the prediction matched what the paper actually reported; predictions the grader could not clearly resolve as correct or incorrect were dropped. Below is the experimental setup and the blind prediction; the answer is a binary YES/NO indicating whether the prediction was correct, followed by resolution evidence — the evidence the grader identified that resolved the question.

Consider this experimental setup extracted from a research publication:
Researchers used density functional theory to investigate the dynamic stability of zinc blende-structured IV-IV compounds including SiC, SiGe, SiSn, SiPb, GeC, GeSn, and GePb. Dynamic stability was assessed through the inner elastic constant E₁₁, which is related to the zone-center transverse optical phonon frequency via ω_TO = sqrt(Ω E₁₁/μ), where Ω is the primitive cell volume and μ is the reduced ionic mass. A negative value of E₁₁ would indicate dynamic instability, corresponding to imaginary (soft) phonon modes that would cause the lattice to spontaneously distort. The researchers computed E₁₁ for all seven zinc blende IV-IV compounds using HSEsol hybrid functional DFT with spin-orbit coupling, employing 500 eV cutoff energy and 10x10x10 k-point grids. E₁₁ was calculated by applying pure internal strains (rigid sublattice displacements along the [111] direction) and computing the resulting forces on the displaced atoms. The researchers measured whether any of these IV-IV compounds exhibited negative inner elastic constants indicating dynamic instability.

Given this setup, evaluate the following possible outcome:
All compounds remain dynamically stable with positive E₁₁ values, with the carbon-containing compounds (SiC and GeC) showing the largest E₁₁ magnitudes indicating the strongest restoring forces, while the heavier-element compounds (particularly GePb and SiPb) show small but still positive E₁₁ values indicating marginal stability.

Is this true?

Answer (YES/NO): NO